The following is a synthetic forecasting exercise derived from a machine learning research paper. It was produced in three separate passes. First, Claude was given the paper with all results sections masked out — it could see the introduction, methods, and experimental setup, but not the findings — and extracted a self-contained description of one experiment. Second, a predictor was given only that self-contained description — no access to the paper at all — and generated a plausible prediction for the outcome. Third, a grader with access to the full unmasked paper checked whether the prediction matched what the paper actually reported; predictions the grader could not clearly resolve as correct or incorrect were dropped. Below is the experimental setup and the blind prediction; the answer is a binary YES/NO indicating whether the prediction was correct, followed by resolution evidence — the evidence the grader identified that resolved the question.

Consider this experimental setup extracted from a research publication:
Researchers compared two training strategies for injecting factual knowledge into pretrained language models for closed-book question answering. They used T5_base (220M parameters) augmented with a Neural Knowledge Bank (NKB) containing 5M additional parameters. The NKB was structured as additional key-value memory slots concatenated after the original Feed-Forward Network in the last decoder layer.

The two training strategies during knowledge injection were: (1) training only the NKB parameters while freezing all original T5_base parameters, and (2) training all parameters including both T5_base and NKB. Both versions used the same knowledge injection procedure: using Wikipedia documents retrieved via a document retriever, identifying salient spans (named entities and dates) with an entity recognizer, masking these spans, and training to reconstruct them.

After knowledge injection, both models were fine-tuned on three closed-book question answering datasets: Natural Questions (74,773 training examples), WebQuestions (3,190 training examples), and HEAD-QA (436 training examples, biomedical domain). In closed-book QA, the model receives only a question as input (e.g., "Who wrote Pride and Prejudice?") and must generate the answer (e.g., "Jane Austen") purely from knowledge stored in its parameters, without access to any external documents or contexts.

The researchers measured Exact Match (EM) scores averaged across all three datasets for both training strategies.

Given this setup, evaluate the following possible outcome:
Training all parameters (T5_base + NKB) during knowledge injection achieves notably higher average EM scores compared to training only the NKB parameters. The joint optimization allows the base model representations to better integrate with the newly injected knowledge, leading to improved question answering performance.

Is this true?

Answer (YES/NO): NO